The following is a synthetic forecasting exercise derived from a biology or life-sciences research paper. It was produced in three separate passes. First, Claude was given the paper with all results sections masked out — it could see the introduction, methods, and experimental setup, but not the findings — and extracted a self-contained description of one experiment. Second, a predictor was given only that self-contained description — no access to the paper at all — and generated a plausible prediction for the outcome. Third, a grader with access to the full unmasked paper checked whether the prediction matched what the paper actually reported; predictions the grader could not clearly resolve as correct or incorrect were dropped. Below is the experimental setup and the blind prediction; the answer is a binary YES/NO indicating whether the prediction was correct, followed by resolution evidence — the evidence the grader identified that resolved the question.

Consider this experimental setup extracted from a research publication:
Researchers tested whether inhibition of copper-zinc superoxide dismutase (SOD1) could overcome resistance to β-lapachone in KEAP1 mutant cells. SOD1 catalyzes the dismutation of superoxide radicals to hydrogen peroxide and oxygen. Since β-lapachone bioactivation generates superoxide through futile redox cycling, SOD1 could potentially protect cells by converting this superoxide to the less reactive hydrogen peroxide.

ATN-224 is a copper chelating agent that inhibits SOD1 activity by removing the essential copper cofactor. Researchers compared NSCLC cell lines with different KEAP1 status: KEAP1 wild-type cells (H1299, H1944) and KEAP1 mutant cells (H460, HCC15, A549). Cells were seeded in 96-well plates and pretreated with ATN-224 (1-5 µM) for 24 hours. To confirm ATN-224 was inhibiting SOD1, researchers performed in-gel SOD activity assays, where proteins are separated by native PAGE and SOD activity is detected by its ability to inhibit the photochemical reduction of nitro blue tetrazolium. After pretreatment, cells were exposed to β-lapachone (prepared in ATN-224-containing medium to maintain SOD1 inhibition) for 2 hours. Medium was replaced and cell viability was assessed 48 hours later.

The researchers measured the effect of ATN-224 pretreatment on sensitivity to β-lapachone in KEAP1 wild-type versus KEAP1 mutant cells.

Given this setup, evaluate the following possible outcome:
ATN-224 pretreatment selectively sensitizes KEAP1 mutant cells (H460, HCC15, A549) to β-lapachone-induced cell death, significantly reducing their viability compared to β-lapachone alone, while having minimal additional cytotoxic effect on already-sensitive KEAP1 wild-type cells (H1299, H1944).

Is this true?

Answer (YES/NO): YES